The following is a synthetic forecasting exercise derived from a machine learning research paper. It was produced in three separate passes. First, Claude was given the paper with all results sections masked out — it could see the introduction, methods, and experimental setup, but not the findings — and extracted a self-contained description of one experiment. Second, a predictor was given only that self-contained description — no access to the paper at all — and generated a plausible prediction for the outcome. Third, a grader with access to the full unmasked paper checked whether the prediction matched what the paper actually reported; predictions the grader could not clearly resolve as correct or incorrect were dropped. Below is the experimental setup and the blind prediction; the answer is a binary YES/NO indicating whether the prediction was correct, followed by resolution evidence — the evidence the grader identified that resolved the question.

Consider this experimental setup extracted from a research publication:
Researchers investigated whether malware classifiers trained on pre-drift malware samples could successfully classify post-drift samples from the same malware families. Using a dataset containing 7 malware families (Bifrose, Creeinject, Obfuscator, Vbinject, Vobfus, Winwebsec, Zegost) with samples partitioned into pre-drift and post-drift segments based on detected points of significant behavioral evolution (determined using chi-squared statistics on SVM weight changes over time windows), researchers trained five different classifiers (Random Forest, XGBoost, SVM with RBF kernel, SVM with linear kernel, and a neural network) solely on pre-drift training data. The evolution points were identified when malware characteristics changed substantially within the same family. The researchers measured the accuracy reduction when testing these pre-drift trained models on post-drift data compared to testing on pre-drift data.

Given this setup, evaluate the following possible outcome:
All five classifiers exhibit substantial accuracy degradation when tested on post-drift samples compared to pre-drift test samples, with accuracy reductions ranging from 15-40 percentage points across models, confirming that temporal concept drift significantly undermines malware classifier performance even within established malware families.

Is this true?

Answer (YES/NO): NO